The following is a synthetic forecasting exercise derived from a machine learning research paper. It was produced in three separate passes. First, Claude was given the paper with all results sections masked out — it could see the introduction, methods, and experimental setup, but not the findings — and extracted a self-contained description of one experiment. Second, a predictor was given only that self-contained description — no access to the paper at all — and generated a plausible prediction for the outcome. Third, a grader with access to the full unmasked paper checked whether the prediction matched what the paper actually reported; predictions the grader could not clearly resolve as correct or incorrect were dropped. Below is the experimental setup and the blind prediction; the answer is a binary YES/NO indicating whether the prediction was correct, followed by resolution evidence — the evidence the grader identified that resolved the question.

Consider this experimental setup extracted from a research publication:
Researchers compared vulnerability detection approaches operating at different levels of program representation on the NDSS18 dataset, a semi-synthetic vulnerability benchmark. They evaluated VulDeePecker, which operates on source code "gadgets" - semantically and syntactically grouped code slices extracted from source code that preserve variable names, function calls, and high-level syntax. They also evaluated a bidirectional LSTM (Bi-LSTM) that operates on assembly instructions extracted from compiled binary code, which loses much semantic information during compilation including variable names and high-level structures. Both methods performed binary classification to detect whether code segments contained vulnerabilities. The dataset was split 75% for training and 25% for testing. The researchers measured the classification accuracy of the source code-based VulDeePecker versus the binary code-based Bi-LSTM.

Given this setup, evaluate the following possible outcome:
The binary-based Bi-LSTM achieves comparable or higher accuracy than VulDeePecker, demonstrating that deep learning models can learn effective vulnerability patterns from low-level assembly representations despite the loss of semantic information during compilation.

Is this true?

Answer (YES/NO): YES